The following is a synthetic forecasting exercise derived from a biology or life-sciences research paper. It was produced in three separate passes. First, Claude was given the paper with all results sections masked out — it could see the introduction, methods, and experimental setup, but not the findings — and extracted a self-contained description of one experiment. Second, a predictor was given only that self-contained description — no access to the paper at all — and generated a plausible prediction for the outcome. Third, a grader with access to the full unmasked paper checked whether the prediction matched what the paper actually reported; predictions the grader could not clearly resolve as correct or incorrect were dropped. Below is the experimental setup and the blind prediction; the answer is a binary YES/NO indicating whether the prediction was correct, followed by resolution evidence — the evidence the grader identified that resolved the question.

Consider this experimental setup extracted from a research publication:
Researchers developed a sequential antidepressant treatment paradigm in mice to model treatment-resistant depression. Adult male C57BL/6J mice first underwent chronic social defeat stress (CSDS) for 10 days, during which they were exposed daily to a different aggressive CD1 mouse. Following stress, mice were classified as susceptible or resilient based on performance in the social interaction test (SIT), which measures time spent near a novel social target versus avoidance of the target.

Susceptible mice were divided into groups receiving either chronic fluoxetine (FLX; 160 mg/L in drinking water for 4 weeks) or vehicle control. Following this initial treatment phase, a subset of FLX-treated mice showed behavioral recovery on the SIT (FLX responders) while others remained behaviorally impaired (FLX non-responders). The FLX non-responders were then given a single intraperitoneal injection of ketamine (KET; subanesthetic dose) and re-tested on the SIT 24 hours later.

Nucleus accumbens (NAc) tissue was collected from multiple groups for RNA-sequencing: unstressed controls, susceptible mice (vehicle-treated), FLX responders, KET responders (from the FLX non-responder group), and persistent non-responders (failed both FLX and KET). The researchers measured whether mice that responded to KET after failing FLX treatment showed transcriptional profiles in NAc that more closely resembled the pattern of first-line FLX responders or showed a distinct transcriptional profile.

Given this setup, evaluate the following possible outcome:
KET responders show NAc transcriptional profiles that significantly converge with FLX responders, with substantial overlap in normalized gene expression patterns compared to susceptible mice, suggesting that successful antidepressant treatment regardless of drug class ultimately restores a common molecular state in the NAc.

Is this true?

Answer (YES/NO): YES